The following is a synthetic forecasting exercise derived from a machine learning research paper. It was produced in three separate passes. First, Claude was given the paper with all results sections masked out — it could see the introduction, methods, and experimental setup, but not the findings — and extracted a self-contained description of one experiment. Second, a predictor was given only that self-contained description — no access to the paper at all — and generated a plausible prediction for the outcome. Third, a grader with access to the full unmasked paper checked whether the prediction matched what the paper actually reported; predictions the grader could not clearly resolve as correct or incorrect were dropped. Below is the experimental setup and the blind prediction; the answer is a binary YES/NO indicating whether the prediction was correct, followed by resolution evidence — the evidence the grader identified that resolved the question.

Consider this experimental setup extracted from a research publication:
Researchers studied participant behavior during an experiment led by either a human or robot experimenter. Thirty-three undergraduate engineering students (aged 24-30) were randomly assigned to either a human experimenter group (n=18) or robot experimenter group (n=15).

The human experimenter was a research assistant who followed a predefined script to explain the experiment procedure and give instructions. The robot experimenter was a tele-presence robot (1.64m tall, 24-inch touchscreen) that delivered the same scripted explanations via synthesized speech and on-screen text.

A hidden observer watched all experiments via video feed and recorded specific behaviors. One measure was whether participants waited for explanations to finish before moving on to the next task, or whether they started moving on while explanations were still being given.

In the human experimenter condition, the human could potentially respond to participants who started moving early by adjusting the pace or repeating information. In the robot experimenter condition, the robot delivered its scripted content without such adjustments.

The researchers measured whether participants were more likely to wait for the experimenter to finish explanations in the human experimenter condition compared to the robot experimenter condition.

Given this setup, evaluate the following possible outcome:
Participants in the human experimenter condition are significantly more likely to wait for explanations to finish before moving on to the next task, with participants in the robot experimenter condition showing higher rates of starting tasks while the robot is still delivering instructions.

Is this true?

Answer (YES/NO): NO